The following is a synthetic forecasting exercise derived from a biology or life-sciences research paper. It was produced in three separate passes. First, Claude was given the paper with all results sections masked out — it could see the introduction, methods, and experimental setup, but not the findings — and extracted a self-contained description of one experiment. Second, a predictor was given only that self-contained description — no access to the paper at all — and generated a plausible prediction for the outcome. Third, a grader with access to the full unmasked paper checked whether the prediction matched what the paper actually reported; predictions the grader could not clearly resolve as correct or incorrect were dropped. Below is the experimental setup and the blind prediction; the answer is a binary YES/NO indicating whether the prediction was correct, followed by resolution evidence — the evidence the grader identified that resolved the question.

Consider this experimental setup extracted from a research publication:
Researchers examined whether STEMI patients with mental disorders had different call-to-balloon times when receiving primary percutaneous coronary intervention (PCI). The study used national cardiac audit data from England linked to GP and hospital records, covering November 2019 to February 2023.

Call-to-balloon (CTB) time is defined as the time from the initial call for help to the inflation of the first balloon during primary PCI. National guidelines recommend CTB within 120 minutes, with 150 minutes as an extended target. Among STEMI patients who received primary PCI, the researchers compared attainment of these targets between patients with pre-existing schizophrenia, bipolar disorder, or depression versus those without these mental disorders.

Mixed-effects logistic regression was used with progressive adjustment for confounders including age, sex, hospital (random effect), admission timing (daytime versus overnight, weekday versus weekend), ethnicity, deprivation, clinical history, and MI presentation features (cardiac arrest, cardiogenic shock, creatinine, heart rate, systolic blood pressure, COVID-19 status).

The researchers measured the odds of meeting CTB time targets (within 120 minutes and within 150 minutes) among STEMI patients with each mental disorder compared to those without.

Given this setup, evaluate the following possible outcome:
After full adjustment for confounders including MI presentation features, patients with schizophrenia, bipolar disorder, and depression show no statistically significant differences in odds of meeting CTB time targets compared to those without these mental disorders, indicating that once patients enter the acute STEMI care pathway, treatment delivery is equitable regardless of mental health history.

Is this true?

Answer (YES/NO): NO